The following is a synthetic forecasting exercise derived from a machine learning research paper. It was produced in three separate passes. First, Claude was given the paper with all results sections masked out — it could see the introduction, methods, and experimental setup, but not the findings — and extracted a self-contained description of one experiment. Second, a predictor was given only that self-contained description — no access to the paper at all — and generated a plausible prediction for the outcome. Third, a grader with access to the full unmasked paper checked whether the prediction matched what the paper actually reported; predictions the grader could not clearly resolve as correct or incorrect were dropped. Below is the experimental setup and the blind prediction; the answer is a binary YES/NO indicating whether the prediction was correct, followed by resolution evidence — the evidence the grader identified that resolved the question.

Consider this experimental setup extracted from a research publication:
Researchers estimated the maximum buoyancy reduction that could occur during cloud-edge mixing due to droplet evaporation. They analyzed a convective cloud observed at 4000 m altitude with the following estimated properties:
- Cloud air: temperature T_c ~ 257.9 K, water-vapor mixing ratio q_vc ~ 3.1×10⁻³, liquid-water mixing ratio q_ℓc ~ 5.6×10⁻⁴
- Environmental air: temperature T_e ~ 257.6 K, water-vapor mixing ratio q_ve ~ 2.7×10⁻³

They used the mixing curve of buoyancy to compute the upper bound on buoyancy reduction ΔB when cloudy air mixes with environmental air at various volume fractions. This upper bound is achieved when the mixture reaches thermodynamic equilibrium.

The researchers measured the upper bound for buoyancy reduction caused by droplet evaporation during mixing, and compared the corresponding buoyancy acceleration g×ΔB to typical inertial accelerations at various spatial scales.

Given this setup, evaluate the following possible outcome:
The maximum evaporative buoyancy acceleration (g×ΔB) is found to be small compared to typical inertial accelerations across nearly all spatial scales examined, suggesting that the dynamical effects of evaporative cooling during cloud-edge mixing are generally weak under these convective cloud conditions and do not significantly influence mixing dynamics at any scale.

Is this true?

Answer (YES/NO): NO